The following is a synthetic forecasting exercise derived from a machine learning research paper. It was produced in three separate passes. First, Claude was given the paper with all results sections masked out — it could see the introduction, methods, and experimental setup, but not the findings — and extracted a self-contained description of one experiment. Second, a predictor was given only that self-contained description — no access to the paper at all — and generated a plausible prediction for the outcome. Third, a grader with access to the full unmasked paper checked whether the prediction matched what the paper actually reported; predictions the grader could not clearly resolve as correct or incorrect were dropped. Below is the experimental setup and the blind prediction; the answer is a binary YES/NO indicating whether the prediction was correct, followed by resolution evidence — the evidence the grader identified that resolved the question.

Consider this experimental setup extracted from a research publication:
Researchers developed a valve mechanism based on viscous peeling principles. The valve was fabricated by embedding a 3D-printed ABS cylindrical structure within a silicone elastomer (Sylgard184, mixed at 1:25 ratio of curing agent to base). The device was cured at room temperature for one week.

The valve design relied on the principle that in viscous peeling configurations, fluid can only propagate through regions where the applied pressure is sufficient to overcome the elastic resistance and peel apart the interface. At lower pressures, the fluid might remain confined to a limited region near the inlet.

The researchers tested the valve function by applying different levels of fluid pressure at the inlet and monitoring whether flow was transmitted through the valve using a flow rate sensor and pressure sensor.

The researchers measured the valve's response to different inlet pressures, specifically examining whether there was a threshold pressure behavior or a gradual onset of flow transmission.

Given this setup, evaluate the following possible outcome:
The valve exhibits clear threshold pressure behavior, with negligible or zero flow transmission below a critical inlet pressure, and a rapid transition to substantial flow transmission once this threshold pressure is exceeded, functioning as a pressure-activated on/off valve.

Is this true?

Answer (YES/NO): NO